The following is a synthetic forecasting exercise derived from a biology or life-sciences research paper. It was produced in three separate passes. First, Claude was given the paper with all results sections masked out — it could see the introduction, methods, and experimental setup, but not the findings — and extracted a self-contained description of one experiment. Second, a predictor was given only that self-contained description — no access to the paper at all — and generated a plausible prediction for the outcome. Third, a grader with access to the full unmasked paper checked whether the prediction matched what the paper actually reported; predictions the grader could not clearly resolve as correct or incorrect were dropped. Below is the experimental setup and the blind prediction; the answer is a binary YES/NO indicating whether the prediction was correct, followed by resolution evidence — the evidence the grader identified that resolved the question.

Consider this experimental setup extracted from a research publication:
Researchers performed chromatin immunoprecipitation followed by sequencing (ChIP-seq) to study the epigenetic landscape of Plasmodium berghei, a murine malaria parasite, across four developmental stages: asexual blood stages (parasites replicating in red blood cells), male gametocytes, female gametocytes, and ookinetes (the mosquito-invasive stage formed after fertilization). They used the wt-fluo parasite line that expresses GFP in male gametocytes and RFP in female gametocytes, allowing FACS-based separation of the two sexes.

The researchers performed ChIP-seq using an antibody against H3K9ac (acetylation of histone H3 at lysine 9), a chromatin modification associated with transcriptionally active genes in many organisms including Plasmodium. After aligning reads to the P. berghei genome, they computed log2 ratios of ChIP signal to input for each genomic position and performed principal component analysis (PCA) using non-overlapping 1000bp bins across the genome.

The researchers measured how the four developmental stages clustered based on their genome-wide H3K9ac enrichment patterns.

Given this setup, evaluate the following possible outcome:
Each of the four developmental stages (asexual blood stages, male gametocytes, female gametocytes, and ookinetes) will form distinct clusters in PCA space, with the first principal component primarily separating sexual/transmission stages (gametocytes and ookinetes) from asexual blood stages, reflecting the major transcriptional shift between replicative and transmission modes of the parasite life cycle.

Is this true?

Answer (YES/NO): NO